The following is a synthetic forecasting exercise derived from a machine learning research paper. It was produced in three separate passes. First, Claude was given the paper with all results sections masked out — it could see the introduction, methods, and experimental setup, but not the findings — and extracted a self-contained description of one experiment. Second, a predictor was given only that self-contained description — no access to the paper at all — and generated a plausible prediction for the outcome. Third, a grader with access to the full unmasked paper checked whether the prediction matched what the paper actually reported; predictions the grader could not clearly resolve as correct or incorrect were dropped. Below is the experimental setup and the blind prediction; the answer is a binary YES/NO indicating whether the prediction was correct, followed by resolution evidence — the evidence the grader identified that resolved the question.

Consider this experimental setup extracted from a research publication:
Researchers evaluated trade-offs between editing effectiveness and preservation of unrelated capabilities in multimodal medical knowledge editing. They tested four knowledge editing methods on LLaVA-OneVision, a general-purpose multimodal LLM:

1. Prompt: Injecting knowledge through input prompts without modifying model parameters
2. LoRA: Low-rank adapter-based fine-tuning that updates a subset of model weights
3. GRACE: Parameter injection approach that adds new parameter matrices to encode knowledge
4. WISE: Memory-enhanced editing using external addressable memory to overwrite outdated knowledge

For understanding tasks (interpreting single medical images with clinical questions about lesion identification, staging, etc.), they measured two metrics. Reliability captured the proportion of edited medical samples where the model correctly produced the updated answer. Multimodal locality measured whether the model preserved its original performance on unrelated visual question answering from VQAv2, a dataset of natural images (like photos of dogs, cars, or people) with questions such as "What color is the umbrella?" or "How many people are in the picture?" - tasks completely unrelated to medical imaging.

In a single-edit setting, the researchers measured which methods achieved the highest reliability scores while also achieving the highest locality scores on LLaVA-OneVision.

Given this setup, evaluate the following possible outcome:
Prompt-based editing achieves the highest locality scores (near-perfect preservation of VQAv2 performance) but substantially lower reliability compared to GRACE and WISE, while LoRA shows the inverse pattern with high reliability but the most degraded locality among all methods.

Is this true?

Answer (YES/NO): NO